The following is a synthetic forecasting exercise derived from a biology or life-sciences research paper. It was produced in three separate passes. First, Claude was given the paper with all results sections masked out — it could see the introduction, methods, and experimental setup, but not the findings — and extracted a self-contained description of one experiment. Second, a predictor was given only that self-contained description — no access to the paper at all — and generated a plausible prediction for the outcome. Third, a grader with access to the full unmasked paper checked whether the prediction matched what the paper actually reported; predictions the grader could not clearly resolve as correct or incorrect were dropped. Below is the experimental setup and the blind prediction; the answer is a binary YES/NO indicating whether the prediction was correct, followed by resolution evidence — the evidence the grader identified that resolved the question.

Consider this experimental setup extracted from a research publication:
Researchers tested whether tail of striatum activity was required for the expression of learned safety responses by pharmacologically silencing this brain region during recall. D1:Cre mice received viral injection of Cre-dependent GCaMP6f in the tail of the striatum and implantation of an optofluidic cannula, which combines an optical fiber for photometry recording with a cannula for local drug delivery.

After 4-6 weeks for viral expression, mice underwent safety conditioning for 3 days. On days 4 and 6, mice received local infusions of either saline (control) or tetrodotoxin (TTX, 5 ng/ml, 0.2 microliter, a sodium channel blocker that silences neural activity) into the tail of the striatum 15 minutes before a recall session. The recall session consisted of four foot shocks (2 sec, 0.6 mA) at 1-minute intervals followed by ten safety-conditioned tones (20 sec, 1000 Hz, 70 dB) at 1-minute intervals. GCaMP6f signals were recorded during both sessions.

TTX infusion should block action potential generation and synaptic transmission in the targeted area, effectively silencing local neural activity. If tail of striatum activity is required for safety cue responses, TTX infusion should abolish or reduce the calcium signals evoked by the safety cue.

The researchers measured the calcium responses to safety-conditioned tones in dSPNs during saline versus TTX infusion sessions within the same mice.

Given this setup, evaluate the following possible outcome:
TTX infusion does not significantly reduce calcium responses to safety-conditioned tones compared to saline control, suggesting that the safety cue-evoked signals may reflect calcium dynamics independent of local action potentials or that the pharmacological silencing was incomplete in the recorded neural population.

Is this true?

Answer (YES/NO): NO